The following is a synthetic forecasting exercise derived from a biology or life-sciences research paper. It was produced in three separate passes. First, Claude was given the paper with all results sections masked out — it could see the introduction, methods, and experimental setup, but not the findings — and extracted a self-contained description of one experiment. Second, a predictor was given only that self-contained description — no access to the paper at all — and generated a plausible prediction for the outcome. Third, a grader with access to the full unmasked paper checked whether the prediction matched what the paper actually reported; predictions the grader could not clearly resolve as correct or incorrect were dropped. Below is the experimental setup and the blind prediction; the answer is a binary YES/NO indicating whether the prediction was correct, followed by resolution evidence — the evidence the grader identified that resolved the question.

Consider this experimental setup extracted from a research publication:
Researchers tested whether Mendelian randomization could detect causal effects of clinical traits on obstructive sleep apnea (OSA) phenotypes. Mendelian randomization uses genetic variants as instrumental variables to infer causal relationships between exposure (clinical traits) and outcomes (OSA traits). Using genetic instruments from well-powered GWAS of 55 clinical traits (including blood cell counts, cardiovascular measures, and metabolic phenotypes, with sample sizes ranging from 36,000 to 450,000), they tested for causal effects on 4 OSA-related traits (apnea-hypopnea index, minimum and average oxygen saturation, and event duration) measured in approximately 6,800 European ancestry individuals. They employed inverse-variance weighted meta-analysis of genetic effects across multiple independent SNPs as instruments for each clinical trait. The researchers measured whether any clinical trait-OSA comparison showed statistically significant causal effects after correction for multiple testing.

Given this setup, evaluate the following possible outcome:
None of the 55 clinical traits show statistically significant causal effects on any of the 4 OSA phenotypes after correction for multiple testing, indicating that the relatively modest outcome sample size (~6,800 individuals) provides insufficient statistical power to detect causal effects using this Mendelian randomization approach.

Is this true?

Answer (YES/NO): YES